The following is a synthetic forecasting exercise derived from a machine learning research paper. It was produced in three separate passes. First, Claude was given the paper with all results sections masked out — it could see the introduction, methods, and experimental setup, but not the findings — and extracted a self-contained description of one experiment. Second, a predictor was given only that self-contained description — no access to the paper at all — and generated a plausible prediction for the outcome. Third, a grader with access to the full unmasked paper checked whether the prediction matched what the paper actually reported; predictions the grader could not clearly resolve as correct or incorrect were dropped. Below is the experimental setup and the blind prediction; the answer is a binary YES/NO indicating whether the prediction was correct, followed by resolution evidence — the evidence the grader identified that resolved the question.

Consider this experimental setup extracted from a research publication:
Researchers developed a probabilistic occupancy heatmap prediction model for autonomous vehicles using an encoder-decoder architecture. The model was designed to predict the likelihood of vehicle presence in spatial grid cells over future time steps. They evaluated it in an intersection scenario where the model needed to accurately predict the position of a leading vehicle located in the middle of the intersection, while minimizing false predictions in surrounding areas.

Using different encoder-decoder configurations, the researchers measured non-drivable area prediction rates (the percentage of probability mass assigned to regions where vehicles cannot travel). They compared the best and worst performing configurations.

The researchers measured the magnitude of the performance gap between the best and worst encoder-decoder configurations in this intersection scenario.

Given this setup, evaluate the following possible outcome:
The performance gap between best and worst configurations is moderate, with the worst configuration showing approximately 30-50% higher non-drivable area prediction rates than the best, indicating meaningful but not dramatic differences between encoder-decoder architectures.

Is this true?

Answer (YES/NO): NO